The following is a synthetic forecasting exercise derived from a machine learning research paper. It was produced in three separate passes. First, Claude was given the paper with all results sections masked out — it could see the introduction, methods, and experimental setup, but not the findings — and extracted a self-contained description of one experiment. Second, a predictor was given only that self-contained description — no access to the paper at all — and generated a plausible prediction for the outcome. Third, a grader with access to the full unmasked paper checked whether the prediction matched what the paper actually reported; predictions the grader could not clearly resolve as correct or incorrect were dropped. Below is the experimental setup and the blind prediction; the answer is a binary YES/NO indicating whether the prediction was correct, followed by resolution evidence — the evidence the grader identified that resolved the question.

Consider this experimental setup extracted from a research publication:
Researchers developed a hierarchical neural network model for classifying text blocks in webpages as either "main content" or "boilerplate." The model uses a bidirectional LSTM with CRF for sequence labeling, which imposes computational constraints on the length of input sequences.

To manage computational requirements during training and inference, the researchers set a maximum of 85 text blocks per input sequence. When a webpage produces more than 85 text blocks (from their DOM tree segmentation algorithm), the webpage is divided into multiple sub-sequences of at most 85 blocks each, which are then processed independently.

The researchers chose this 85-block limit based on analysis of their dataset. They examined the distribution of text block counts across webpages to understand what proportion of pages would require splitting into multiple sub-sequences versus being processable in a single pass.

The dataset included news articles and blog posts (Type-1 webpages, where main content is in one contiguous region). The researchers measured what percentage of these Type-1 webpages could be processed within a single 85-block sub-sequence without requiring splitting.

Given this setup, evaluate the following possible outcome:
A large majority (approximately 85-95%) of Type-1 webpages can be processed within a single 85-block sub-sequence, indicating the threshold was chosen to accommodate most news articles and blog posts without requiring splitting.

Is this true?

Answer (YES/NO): YES